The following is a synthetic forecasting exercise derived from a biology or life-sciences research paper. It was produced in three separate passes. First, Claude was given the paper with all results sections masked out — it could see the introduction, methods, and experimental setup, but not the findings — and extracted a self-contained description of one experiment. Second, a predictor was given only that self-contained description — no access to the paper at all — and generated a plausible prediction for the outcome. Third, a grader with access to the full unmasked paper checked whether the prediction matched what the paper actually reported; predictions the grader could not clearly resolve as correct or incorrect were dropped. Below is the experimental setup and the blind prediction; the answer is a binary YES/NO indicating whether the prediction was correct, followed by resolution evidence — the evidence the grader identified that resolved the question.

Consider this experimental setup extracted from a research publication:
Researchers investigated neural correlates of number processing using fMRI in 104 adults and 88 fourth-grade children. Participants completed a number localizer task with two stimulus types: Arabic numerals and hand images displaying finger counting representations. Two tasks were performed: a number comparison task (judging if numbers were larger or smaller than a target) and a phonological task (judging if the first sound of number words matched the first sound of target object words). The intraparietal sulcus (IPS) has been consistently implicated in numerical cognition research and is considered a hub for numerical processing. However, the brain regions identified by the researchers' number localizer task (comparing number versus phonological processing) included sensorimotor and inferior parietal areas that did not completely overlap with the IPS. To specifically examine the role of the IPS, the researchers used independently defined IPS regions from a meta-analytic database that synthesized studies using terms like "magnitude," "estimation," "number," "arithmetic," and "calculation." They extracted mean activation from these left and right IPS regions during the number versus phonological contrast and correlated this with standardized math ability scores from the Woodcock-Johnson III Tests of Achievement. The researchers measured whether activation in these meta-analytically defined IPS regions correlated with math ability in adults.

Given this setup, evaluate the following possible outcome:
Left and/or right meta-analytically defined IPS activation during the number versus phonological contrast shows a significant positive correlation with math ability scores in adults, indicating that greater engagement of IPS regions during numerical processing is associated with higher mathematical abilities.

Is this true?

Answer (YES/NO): NO